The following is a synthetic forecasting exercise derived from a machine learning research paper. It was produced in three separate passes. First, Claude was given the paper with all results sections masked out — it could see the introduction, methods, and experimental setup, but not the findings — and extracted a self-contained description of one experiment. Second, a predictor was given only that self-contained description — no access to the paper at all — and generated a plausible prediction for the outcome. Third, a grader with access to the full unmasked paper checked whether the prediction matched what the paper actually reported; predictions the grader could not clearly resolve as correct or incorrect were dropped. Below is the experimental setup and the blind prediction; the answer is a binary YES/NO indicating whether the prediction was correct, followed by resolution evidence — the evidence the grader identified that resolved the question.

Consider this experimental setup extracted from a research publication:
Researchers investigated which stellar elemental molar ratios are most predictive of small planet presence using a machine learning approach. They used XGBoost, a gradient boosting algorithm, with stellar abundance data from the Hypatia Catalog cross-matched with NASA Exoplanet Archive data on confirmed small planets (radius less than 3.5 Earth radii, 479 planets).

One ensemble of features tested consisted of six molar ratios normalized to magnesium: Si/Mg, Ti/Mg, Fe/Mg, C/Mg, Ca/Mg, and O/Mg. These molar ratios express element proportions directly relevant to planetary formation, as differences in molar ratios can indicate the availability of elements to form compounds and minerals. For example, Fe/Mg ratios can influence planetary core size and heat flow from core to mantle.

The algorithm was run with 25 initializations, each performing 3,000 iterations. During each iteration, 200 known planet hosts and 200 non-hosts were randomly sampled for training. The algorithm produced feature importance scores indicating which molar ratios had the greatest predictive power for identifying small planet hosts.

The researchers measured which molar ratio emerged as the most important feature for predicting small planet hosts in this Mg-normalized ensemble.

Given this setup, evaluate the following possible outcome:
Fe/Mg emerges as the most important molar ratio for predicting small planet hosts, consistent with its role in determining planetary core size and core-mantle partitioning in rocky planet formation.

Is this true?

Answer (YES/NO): YES